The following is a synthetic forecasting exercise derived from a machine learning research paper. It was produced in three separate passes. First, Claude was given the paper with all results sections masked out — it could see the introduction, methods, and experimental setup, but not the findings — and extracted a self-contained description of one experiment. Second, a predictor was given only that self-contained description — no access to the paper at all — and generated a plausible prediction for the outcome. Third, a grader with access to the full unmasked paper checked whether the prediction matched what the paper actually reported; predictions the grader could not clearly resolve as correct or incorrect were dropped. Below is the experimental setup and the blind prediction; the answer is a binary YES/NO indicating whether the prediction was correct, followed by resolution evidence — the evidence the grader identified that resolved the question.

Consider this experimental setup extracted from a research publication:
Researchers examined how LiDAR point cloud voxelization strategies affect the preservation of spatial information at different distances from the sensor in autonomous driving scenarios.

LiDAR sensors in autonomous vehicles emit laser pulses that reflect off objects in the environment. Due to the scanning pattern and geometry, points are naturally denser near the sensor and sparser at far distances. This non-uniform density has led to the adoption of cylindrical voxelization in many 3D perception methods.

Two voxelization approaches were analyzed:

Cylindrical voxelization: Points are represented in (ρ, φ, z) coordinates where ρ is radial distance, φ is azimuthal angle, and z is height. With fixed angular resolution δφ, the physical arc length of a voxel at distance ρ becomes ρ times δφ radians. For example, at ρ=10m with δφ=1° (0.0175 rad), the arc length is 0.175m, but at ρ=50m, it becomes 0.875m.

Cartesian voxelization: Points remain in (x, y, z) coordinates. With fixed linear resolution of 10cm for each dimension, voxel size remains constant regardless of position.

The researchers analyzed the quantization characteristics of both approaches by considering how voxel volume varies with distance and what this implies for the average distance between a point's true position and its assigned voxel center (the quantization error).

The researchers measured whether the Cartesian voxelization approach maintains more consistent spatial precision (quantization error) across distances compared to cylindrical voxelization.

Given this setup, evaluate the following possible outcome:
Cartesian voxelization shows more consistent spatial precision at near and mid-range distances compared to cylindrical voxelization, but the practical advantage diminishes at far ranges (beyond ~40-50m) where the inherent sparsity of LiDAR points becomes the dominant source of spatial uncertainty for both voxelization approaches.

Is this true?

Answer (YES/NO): NO